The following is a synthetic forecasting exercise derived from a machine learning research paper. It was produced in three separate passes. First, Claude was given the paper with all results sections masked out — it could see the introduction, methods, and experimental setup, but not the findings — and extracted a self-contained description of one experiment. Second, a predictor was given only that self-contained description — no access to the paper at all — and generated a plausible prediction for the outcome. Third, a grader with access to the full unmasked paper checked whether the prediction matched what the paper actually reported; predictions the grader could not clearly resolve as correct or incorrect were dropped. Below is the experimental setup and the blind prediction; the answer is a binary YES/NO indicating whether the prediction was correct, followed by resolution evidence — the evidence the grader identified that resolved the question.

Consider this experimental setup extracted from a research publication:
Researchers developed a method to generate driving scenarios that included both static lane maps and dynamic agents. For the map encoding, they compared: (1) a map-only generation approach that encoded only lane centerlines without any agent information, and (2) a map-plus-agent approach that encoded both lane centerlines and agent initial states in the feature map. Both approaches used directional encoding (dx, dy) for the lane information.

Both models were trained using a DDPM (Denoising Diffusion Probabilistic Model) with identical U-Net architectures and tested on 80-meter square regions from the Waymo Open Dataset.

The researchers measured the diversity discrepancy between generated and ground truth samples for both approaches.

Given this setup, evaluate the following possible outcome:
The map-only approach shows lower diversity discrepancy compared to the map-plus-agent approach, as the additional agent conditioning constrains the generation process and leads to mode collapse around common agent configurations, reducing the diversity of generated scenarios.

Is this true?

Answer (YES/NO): NO